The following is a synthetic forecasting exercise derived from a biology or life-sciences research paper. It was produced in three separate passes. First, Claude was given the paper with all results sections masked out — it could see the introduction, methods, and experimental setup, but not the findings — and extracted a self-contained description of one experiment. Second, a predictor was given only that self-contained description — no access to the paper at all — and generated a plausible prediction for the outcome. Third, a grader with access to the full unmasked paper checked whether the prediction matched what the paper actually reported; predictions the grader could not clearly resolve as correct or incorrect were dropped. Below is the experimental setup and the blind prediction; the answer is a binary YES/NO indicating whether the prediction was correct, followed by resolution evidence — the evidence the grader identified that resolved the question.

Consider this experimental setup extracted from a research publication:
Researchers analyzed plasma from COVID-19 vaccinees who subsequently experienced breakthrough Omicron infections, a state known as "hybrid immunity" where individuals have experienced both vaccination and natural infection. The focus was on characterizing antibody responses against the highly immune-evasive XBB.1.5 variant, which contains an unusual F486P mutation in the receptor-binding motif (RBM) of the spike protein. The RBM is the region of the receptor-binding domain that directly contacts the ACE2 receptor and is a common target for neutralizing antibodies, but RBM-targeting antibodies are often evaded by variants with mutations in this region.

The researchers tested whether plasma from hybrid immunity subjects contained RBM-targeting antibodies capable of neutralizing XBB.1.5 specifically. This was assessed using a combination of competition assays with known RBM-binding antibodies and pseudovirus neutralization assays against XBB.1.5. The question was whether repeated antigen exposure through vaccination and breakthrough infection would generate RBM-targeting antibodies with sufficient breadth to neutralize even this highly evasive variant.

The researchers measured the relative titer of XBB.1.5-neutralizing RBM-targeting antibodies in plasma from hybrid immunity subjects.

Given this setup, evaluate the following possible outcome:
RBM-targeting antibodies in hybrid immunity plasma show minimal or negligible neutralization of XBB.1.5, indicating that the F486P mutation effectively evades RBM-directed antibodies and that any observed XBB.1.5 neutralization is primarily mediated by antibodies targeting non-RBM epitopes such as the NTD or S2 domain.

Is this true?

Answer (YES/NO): NO